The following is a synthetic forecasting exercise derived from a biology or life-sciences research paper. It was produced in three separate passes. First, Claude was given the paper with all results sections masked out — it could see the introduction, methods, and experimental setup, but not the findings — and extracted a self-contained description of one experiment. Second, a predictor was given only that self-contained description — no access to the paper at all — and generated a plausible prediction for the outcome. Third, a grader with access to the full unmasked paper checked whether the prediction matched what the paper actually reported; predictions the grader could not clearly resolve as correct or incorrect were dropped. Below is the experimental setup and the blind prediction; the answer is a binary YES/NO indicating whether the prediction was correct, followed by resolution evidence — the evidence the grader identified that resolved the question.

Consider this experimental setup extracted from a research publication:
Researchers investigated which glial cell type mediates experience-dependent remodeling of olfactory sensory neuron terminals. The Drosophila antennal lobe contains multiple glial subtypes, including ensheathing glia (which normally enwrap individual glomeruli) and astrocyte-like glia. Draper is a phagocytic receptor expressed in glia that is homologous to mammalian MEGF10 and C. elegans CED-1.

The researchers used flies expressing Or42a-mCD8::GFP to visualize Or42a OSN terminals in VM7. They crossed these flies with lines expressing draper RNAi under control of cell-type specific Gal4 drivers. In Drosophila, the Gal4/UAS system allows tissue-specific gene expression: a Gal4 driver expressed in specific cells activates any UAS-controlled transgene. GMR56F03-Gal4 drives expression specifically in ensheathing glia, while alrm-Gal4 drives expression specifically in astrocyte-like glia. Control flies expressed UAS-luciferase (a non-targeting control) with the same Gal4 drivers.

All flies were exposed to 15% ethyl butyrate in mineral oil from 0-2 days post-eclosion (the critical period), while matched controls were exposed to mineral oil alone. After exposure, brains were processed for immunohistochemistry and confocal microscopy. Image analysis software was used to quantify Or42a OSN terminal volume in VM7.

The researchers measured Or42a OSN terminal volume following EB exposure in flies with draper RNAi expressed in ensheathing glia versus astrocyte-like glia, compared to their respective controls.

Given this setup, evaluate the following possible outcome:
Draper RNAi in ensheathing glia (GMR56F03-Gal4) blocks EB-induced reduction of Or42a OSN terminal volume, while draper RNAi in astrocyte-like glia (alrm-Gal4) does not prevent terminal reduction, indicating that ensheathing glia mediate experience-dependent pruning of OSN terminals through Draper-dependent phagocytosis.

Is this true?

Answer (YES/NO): YES